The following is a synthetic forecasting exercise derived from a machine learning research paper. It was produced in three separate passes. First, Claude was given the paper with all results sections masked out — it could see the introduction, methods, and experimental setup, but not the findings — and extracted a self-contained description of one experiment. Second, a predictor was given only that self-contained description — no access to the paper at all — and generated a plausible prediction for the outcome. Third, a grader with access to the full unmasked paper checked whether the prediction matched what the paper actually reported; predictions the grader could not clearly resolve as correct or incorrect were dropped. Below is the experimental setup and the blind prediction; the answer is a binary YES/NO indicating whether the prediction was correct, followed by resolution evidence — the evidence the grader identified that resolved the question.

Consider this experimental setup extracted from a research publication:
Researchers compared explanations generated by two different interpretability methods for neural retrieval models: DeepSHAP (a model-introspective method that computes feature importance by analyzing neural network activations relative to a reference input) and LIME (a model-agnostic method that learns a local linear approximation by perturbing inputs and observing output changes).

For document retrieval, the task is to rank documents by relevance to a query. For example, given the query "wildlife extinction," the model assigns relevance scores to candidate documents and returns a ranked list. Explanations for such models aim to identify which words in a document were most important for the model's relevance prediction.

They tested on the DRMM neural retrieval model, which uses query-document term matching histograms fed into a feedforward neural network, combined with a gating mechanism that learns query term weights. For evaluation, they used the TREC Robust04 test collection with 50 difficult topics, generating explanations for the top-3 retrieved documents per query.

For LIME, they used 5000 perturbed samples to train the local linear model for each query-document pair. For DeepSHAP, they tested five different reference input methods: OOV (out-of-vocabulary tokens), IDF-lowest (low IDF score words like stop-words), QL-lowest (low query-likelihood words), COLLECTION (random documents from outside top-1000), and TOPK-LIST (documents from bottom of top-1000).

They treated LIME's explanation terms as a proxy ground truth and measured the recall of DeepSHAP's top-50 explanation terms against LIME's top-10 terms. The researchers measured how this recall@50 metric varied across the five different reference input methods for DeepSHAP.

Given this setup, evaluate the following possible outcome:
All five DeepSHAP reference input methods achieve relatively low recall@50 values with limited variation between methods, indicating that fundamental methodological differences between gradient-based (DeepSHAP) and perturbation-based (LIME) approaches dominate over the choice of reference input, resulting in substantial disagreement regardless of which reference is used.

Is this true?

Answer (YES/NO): NO